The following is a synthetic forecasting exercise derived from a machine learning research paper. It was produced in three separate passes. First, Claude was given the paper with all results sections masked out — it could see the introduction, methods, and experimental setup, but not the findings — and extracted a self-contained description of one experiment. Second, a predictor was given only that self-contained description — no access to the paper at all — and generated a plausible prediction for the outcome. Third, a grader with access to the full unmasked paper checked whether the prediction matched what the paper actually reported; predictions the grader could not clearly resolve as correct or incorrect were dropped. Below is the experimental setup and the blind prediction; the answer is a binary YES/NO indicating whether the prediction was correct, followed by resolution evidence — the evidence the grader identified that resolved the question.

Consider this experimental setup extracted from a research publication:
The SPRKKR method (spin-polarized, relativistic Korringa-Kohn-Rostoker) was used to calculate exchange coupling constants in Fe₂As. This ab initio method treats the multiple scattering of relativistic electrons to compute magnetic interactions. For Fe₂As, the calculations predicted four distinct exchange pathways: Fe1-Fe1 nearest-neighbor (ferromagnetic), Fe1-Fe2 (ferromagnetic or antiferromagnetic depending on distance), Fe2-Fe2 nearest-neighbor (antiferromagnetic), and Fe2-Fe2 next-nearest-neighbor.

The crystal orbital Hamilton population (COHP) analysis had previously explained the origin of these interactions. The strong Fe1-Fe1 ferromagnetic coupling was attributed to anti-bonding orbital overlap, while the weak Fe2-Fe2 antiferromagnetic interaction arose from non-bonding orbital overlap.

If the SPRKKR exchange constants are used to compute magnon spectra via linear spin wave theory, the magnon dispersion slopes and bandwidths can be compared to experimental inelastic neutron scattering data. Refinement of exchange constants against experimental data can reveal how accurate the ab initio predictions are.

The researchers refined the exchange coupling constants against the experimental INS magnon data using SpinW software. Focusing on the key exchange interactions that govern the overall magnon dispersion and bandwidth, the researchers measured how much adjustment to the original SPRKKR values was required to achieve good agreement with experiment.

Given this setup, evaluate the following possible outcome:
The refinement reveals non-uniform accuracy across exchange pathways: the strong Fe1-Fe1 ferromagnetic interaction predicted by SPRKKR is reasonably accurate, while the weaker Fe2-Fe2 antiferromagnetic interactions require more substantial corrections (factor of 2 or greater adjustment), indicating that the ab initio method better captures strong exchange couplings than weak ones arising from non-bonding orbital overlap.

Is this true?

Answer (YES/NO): NO